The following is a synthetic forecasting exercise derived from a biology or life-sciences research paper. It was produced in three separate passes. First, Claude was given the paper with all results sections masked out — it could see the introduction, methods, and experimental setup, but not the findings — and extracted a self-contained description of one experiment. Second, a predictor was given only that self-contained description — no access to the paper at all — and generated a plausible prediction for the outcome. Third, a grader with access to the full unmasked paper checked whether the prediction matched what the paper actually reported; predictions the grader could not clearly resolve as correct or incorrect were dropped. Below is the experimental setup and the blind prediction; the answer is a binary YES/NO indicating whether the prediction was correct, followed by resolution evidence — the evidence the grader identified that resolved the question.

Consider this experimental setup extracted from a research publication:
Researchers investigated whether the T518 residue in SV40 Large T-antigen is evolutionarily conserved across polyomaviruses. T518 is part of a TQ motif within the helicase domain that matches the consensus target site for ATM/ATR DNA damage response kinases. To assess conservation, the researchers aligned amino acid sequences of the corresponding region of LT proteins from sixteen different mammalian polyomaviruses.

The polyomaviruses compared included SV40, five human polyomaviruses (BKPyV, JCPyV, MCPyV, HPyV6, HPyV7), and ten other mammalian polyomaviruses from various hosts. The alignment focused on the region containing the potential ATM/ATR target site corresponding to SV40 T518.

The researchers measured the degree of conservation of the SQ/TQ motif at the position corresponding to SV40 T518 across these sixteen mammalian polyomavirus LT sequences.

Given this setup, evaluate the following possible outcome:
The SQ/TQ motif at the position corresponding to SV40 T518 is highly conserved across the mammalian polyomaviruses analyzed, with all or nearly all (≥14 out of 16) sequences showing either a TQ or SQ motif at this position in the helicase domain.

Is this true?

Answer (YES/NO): YES